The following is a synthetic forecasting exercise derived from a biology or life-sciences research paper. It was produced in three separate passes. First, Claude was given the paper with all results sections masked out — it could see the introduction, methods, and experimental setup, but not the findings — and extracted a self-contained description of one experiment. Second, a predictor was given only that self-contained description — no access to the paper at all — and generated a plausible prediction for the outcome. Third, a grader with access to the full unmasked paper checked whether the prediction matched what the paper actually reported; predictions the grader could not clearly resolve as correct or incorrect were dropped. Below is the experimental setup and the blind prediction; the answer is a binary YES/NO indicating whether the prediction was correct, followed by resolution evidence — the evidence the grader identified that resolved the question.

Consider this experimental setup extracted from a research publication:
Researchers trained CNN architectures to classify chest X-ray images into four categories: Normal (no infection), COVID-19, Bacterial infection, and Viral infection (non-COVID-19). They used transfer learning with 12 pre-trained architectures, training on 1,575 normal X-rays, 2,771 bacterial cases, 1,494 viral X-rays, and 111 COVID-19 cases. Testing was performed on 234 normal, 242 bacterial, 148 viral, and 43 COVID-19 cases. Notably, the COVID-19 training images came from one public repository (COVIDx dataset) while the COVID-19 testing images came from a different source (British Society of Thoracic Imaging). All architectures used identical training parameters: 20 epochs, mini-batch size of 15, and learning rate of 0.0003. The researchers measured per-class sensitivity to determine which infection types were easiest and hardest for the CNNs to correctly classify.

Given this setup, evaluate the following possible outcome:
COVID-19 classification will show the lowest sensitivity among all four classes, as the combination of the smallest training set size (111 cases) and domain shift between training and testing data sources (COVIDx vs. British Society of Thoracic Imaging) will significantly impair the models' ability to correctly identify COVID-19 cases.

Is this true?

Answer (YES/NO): NO